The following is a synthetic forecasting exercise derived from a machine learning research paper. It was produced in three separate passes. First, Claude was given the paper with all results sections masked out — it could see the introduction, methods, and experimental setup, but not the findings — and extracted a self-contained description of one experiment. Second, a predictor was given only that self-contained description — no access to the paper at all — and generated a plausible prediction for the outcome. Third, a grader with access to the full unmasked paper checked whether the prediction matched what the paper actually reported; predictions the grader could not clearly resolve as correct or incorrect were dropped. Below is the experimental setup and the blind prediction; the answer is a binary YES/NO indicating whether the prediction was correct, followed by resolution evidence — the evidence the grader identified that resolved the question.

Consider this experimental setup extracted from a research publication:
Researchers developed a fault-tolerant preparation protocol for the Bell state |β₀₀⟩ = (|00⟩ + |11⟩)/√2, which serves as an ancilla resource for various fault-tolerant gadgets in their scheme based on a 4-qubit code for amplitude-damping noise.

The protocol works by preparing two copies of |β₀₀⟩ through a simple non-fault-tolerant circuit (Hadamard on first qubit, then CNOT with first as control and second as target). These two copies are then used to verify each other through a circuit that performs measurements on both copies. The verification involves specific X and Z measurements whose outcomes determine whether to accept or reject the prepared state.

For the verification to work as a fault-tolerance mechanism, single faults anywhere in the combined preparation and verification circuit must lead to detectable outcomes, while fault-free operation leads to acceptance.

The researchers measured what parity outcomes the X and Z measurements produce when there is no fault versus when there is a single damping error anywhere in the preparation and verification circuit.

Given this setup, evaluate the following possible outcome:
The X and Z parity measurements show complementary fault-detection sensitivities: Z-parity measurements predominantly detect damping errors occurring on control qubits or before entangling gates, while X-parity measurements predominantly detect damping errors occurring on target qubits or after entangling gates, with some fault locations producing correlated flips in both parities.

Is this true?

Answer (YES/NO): NO